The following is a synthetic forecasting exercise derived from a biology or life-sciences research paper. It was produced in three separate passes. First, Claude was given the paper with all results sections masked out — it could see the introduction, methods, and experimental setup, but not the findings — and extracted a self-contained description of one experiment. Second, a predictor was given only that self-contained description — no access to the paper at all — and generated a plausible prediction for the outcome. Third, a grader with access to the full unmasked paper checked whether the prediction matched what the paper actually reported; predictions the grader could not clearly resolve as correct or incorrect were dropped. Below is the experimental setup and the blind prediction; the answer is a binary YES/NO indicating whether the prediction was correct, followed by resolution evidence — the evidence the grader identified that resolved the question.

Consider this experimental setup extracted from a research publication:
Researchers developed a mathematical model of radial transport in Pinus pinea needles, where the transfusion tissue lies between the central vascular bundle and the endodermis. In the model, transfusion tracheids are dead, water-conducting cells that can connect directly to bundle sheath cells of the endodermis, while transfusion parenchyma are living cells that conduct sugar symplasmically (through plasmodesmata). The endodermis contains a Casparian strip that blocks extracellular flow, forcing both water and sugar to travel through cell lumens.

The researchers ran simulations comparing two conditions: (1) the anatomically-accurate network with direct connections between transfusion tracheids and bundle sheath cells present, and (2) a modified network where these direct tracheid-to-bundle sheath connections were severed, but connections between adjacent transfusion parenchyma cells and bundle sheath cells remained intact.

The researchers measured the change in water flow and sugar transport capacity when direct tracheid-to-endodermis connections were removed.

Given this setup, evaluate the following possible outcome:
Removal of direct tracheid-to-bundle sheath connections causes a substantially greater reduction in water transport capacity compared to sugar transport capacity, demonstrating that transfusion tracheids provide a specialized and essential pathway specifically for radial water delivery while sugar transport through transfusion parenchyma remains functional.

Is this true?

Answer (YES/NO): NO